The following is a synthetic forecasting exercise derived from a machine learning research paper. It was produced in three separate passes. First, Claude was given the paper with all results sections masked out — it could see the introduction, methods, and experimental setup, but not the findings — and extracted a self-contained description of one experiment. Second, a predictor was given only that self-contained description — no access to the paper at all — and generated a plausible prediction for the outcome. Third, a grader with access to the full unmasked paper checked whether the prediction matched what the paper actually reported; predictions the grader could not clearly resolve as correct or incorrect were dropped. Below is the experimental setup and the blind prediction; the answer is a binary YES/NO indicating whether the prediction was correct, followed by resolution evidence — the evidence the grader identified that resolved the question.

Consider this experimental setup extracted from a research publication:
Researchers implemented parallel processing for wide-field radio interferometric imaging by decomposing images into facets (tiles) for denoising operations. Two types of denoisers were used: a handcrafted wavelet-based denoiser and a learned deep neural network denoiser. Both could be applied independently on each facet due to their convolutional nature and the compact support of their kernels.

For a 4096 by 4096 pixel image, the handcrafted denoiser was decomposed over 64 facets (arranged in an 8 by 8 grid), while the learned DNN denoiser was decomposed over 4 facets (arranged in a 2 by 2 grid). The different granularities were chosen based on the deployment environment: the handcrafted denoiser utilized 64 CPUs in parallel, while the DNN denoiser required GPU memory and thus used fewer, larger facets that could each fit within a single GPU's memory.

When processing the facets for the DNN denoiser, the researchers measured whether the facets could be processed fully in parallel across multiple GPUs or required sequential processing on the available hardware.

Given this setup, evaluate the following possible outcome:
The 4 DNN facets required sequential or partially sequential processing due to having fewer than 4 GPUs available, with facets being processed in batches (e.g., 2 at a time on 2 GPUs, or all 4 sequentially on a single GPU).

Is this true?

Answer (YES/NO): NO